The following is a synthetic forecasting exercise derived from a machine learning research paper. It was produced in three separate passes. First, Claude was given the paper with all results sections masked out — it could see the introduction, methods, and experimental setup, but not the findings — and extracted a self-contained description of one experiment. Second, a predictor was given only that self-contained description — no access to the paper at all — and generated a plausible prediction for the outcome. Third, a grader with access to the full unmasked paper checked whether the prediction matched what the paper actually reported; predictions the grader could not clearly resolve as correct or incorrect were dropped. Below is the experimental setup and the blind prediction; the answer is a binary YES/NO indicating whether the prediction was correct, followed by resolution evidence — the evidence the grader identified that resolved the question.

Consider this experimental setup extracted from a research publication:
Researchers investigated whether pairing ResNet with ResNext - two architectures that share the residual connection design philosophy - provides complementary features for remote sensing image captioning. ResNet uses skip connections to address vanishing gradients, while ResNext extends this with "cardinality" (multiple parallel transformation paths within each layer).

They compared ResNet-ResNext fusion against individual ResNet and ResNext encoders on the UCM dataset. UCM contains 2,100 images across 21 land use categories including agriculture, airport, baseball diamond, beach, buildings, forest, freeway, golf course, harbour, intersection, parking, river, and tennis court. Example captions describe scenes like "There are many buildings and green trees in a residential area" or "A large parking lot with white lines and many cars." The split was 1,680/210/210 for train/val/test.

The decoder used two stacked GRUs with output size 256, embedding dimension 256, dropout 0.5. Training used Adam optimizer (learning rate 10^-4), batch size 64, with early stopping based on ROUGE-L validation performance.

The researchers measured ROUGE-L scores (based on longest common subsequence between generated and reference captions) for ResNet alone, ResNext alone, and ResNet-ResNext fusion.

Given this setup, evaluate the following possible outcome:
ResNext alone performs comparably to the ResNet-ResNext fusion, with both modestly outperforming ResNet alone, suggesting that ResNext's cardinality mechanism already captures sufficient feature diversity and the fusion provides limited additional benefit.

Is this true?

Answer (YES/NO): NO